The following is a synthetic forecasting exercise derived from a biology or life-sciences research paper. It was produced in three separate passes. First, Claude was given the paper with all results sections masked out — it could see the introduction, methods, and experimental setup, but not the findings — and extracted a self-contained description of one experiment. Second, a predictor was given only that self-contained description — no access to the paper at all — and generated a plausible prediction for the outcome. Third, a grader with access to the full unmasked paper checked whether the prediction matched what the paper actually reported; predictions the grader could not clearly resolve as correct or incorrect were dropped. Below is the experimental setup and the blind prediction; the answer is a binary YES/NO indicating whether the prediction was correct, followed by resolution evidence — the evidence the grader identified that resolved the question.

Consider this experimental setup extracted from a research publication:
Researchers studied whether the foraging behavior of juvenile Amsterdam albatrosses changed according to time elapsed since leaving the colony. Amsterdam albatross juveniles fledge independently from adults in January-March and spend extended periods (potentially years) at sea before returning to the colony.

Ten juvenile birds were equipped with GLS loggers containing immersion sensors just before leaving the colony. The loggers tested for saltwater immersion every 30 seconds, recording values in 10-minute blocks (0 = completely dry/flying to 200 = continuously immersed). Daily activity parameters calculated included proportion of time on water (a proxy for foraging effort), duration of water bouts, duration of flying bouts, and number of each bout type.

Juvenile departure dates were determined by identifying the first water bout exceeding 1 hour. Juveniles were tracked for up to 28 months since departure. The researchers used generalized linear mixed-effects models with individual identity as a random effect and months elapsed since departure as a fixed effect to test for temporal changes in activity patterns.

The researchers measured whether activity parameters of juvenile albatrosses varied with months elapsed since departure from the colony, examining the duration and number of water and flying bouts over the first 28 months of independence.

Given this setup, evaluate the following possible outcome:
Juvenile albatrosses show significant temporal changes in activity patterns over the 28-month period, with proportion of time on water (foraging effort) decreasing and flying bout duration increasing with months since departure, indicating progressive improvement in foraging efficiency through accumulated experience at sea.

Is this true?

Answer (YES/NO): NO